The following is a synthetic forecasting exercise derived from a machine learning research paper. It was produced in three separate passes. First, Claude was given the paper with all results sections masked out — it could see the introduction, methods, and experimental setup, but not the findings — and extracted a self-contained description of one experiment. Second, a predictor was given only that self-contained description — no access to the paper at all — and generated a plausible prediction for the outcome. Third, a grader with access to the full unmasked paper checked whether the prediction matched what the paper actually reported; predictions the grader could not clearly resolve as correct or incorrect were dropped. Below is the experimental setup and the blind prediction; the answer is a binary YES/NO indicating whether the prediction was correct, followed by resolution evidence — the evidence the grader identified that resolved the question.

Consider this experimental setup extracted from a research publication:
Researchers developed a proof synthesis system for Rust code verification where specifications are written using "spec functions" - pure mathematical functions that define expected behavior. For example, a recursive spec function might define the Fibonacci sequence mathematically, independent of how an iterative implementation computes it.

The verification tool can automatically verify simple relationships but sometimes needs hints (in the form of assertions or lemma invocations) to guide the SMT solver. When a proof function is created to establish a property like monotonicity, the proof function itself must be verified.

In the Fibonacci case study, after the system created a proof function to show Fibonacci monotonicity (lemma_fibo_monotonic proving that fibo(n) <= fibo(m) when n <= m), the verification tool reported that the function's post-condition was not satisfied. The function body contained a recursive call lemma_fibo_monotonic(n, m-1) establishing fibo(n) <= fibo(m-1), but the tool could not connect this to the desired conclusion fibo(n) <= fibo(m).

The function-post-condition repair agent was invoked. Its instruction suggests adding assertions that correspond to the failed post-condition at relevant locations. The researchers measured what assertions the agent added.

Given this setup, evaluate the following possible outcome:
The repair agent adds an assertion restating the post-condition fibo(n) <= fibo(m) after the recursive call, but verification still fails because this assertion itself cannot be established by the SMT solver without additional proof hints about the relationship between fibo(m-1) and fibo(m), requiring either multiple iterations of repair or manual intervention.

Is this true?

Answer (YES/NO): NO